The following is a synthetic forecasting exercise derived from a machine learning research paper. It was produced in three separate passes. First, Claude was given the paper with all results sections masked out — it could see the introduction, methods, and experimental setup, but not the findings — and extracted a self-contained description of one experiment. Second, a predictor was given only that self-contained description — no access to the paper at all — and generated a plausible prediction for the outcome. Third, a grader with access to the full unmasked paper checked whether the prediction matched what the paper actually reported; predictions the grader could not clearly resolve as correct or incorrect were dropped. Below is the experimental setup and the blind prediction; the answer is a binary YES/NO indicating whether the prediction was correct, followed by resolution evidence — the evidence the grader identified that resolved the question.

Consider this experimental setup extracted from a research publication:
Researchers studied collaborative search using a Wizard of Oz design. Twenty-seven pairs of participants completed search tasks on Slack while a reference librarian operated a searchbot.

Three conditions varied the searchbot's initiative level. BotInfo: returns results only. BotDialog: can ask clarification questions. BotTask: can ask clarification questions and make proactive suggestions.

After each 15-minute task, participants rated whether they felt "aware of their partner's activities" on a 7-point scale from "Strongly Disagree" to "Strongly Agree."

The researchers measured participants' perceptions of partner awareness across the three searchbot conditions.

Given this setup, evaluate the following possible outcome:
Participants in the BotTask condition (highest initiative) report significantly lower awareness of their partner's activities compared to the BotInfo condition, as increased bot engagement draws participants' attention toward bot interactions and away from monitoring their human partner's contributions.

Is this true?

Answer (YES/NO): YES